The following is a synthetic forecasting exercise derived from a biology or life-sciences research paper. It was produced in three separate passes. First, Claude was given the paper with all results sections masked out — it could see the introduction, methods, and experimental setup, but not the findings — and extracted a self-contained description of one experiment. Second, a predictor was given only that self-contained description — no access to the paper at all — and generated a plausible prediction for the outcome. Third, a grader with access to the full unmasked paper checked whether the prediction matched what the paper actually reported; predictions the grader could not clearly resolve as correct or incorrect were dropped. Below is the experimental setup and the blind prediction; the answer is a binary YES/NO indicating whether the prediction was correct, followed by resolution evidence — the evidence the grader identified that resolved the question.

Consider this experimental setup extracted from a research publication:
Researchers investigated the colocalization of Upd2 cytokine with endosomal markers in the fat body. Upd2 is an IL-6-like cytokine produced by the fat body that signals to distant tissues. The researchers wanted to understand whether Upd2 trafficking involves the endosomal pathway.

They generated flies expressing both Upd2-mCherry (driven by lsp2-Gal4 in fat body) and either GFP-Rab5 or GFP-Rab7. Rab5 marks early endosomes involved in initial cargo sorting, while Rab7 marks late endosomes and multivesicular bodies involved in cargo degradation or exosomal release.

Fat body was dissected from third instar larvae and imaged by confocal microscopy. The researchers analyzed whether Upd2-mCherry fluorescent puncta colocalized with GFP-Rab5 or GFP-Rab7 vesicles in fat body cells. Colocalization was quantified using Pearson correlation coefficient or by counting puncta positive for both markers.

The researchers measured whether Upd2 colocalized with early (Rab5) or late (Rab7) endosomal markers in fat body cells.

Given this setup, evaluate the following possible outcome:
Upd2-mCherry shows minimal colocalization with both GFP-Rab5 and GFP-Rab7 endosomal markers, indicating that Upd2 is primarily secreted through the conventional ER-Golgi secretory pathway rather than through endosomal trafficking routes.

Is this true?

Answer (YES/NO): NO